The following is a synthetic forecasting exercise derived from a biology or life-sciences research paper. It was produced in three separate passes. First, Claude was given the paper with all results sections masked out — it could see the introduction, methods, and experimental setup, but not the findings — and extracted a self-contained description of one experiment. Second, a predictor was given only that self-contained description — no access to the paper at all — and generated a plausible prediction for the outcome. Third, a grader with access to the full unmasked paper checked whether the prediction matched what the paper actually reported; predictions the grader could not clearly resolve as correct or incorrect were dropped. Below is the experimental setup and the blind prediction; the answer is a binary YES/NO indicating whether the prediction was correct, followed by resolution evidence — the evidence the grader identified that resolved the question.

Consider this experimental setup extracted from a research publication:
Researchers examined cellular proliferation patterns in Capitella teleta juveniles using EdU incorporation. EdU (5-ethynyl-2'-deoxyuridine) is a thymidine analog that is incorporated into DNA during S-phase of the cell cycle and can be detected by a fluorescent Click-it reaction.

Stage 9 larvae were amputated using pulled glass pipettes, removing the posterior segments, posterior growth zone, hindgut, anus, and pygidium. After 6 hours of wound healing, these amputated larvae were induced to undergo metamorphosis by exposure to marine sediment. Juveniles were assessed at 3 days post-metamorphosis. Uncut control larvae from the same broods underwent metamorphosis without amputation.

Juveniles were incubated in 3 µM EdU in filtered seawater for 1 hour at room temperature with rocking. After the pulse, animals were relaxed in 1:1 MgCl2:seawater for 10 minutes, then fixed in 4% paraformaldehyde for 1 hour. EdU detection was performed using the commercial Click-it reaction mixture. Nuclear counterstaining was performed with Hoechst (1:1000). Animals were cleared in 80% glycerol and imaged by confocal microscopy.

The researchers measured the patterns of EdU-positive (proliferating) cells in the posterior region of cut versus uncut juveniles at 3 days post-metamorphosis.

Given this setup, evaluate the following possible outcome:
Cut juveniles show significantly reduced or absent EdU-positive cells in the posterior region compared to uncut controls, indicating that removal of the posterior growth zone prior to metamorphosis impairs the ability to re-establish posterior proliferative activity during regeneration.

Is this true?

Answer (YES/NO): NO